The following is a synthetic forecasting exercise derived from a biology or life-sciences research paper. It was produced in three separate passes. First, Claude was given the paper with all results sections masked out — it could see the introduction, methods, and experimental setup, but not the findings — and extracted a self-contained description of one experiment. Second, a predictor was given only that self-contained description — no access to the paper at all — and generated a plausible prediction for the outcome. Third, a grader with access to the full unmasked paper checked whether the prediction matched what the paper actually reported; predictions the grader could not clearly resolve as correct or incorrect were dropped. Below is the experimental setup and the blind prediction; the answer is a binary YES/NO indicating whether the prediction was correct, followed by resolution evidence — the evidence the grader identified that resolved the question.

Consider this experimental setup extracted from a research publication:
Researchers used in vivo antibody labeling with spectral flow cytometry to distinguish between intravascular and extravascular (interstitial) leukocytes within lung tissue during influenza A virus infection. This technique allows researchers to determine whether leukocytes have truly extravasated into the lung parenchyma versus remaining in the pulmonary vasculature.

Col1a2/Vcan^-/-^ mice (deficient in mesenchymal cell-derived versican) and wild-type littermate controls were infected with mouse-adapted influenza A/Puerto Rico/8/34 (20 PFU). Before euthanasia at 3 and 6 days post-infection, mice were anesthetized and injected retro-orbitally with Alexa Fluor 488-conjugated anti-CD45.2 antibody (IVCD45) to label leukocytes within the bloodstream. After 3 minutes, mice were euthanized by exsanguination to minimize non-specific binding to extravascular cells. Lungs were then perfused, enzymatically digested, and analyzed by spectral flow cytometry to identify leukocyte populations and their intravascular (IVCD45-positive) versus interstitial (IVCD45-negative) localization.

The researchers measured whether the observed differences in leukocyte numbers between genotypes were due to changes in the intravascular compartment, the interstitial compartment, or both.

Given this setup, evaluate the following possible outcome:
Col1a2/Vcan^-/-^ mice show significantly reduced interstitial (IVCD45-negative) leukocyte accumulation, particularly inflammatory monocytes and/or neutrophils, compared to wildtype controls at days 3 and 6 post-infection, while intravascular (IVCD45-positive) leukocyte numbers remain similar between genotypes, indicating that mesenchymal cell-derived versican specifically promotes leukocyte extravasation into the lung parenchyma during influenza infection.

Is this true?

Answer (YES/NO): NO